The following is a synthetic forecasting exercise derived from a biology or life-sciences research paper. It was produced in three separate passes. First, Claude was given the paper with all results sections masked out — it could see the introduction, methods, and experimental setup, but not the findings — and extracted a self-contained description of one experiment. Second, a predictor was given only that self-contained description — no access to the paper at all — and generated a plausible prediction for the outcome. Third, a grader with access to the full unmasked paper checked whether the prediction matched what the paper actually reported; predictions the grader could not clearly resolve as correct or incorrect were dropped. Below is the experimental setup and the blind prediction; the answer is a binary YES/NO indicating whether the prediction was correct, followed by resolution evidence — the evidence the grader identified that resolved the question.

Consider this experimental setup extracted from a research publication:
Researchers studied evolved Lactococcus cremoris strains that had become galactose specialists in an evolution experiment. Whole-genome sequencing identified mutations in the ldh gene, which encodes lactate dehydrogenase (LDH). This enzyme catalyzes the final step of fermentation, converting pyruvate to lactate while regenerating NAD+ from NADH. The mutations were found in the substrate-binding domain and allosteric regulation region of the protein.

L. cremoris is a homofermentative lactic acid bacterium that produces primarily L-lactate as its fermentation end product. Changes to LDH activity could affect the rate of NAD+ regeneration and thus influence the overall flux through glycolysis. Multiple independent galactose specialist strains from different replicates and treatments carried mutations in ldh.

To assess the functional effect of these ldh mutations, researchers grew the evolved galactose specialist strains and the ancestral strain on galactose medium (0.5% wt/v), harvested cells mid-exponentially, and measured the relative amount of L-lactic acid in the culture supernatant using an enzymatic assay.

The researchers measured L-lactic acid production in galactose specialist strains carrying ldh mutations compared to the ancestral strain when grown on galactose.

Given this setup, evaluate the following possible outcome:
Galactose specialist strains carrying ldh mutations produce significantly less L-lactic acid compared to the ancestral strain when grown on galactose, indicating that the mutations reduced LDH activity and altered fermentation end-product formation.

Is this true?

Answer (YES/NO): YES